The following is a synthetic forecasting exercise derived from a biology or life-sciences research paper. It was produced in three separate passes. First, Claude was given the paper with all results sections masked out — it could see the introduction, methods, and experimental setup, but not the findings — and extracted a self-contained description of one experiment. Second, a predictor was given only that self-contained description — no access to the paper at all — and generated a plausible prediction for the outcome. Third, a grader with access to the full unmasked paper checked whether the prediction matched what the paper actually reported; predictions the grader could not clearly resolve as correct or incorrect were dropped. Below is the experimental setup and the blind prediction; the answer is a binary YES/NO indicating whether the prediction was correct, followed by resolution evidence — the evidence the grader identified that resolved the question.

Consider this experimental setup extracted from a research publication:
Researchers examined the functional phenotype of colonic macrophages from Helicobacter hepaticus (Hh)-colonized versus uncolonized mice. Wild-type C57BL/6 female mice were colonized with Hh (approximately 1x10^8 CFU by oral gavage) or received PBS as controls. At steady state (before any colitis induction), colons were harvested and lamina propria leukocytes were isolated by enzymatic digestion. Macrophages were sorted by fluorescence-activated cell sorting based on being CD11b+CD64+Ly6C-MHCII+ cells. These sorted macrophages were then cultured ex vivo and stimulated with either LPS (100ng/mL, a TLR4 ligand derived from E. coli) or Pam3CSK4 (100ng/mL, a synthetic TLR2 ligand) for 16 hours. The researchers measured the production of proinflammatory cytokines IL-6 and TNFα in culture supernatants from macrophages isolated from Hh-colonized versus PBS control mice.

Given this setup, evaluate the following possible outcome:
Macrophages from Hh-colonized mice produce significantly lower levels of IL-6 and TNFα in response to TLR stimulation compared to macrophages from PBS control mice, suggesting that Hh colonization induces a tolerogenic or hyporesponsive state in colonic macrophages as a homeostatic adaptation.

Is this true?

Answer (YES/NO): YES